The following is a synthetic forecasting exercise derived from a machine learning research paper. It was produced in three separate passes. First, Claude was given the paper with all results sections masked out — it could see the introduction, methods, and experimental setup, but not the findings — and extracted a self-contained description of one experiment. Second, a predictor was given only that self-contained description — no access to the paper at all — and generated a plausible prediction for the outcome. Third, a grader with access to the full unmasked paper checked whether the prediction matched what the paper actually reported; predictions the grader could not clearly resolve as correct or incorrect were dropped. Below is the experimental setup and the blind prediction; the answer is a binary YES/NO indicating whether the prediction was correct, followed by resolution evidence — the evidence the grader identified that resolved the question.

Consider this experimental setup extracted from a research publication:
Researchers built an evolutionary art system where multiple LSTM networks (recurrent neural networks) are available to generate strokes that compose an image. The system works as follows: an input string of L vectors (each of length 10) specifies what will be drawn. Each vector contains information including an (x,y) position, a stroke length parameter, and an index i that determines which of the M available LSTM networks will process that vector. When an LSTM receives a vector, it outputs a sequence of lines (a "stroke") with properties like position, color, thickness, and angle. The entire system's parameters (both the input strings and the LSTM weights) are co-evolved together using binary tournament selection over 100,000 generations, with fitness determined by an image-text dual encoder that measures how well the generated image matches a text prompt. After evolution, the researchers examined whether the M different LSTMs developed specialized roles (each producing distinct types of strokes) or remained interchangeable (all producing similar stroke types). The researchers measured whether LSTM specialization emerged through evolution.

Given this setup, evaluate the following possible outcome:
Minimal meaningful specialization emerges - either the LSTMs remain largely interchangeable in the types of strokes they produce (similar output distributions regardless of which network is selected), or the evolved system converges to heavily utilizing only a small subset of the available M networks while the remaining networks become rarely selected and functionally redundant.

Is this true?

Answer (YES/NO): NO